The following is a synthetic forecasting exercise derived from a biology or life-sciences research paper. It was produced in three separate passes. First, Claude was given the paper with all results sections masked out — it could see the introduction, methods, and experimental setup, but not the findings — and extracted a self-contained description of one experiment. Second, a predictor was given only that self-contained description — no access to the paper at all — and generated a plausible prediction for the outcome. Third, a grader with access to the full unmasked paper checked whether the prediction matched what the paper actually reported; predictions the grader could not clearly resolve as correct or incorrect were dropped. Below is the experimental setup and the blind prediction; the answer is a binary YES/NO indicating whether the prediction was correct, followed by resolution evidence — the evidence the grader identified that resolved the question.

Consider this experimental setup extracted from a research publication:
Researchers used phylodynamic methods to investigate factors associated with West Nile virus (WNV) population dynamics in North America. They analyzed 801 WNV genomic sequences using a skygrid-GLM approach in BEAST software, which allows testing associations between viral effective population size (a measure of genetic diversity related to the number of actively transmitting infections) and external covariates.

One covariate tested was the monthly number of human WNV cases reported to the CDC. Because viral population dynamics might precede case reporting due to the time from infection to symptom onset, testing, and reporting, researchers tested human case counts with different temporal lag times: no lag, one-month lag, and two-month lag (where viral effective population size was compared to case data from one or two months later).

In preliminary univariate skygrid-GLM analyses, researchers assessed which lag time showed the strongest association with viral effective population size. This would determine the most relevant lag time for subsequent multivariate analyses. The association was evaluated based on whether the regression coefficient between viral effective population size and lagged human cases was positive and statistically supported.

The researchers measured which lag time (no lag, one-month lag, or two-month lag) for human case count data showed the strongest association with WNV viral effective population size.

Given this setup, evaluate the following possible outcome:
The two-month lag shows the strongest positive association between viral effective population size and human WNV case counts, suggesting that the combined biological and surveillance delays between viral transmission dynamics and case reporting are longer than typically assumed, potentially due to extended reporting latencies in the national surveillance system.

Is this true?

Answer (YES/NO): YES